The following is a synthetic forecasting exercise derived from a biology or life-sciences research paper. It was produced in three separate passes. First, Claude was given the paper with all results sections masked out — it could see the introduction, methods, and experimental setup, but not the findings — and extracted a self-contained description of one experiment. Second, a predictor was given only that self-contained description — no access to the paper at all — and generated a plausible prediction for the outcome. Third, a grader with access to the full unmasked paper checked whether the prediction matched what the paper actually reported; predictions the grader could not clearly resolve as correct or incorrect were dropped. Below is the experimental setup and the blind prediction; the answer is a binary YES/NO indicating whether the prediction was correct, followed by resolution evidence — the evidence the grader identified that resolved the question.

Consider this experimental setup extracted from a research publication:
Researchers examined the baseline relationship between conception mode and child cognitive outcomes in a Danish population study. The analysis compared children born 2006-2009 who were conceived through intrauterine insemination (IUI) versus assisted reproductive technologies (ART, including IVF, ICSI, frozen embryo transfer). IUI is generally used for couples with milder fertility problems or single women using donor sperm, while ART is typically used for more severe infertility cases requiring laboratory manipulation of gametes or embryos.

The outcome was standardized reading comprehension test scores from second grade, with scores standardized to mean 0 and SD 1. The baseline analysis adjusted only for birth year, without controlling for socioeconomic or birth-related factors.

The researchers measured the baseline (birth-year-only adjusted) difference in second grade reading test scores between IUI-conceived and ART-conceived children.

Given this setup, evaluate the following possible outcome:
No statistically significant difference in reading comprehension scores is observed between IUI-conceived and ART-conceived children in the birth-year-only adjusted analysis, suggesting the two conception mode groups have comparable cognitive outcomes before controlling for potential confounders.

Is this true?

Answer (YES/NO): NO